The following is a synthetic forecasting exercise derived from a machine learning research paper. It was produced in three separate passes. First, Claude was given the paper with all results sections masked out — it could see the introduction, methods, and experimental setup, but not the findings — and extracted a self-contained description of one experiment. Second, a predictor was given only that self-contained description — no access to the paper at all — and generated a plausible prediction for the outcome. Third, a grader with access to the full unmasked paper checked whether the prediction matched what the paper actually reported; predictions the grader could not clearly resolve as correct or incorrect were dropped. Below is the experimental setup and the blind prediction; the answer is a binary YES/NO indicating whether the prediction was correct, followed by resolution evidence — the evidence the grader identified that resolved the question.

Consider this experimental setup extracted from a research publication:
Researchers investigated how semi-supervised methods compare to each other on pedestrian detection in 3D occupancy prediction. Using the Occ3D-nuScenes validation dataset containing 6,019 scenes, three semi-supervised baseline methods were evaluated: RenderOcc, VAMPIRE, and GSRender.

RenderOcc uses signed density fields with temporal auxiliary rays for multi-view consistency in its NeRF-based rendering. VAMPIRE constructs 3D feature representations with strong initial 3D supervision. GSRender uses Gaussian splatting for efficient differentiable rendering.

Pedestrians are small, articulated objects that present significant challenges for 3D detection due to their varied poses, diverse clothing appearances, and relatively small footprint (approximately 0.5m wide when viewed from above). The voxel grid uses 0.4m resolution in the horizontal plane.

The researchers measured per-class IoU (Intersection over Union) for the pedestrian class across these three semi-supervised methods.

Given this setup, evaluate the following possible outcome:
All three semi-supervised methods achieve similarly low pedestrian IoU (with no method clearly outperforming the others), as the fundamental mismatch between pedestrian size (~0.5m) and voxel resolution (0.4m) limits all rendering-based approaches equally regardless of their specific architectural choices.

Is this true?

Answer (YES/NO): NO